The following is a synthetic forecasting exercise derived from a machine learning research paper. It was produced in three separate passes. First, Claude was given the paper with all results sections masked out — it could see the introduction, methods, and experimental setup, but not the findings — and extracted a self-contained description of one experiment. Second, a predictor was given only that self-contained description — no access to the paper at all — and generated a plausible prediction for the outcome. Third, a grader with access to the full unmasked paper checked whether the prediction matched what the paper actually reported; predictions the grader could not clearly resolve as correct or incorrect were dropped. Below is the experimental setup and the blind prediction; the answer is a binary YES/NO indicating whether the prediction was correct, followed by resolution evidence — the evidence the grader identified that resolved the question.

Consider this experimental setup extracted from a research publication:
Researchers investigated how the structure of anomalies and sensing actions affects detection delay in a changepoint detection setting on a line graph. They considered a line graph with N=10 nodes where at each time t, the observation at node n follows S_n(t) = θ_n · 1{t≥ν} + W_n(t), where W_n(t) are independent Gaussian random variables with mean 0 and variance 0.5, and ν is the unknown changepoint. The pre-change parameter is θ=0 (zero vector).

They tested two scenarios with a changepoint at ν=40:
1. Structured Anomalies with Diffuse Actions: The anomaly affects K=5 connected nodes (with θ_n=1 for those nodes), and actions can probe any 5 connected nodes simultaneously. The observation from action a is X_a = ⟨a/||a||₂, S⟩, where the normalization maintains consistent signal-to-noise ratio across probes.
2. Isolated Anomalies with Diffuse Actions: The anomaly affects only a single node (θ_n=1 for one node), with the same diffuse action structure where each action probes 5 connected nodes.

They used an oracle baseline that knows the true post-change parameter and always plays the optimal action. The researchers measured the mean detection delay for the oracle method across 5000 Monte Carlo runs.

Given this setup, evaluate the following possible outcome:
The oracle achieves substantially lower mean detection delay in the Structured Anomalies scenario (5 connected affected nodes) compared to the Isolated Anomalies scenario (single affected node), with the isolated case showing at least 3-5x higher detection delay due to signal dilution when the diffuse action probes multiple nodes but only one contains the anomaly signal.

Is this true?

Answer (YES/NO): YES